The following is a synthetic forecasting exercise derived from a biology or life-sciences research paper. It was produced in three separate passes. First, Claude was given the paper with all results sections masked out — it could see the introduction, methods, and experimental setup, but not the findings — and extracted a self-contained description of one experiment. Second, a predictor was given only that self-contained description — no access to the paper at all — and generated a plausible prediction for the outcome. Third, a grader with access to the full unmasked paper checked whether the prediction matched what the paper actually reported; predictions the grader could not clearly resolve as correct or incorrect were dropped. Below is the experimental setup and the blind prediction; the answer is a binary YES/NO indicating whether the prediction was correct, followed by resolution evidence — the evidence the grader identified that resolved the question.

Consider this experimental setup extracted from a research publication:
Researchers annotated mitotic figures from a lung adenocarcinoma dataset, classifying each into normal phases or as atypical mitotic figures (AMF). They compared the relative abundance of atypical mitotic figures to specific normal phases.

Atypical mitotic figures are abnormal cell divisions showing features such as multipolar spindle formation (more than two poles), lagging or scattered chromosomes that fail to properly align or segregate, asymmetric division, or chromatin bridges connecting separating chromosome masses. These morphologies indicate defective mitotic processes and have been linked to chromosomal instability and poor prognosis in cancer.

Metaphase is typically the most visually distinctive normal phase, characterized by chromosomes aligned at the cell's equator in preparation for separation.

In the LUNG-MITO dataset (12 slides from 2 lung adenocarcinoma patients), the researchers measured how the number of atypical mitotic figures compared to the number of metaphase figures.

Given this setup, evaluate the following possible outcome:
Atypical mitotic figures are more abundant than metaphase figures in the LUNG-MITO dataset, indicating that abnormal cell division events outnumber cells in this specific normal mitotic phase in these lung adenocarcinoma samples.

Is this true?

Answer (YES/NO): YES